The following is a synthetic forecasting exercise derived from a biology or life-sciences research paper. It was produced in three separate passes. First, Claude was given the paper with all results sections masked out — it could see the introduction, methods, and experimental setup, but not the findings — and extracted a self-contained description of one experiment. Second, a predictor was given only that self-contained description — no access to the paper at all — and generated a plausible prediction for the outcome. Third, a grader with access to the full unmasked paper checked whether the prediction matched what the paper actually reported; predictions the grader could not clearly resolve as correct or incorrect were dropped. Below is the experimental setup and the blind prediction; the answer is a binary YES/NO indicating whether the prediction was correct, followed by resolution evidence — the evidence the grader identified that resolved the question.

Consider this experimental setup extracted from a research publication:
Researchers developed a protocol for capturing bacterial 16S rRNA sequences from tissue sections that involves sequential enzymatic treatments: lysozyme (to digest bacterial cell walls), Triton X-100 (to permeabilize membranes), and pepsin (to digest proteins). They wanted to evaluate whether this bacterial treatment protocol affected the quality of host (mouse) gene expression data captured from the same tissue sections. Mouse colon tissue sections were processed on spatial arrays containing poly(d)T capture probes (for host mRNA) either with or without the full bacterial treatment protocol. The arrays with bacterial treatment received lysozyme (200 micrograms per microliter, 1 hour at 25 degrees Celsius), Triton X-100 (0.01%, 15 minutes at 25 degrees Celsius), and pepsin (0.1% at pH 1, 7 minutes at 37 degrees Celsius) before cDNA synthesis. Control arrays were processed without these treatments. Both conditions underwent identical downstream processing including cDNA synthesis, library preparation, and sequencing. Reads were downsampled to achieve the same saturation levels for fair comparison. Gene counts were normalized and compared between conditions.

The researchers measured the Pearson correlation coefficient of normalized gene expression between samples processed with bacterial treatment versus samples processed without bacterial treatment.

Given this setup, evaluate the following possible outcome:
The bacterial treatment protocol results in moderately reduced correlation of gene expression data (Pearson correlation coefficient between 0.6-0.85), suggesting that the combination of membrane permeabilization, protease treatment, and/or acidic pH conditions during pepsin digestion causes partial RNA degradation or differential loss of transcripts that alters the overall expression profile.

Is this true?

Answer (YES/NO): NO